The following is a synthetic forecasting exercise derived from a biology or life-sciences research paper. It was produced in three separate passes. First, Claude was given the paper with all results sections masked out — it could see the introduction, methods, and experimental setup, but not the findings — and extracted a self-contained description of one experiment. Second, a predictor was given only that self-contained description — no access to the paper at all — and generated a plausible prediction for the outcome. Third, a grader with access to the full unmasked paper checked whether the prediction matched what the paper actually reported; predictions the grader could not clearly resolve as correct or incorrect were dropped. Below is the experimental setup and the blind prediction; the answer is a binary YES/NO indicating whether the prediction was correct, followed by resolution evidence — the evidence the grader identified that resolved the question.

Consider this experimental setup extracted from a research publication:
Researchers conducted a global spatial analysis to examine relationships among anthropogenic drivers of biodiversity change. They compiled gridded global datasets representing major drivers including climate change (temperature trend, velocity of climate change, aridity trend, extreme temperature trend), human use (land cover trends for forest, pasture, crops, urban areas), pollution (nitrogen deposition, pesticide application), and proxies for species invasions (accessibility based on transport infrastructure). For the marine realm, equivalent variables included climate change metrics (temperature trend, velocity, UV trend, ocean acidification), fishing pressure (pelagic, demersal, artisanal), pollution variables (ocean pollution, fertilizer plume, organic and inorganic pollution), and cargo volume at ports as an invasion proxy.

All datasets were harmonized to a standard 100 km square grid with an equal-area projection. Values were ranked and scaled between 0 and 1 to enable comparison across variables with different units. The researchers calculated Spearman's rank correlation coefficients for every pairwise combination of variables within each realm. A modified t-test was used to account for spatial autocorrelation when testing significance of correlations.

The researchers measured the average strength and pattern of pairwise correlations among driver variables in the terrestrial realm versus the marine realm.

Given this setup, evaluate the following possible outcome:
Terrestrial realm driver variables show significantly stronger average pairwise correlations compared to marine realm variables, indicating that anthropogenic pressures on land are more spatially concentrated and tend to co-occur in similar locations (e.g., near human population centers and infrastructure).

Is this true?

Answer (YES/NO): YES